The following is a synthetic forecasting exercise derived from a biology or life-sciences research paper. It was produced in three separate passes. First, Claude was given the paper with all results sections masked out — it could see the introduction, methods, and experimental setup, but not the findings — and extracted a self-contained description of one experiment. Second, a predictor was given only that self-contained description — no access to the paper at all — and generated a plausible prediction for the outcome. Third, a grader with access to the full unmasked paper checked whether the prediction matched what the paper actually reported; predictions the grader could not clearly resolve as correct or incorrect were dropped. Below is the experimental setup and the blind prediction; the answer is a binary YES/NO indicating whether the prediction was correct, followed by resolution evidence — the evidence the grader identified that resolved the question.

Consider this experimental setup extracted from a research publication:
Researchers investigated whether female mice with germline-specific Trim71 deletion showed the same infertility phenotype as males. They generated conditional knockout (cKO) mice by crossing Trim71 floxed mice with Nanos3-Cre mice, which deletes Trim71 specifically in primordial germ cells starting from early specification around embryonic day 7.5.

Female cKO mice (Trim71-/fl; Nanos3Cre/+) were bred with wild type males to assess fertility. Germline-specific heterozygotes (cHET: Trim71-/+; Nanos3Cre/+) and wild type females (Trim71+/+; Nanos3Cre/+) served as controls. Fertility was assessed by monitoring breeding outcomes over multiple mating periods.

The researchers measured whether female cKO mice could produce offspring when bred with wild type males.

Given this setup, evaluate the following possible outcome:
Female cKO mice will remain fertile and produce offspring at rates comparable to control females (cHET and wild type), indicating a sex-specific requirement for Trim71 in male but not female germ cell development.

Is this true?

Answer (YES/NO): NO